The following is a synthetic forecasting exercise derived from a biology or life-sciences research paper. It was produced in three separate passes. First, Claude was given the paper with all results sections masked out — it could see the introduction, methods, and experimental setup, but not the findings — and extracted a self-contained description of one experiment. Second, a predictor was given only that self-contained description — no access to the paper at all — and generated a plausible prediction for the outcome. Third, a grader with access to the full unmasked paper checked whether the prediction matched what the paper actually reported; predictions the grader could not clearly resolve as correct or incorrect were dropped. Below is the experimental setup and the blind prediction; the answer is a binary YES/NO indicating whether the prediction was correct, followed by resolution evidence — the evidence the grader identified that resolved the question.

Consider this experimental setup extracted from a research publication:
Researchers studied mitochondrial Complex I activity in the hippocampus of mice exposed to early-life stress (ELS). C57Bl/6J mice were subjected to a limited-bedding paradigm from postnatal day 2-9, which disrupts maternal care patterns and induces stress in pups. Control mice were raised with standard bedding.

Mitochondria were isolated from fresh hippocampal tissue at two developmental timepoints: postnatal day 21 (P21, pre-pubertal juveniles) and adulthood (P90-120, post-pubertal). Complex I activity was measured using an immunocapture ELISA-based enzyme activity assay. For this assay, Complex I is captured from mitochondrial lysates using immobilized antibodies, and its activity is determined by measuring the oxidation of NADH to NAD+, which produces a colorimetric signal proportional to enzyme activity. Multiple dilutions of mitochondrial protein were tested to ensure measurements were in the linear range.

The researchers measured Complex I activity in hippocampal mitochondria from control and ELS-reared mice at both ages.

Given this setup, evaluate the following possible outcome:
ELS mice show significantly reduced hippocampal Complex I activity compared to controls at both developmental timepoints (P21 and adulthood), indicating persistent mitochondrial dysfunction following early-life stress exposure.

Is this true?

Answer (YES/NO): NO